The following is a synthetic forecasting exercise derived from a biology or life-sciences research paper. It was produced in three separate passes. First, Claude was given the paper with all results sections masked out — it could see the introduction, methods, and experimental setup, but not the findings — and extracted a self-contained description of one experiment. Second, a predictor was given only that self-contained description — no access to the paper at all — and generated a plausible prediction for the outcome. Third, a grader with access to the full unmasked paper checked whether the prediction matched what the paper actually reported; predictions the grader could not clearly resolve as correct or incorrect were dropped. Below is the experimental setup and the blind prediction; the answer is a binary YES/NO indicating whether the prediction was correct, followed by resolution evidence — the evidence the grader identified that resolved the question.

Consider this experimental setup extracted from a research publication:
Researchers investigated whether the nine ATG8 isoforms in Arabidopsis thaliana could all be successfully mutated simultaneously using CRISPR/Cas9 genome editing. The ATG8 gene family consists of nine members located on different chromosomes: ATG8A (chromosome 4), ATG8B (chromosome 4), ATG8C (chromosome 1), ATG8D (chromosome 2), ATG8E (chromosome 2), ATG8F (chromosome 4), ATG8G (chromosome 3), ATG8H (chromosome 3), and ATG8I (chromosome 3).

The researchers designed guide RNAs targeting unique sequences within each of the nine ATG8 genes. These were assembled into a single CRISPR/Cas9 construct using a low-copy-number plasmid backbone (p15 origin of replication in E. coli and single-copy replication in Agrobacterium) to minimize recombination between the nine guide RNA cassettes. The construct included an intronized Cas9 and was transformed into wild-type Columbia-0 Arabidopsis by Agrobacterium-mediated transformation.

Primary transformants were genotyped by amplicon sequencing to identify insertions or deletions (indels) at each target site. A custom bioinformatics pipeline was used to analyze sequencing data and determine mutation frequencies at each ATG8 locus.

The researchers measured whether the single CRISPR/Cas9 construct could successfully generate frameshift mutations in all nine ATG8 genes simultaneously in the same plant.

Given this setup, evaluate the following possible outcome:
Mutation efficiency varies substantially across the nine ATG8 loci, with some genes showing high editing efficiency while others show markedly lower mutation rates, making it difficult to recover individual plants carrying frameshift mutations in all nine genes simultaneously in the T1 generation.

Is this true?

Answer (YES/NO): YES